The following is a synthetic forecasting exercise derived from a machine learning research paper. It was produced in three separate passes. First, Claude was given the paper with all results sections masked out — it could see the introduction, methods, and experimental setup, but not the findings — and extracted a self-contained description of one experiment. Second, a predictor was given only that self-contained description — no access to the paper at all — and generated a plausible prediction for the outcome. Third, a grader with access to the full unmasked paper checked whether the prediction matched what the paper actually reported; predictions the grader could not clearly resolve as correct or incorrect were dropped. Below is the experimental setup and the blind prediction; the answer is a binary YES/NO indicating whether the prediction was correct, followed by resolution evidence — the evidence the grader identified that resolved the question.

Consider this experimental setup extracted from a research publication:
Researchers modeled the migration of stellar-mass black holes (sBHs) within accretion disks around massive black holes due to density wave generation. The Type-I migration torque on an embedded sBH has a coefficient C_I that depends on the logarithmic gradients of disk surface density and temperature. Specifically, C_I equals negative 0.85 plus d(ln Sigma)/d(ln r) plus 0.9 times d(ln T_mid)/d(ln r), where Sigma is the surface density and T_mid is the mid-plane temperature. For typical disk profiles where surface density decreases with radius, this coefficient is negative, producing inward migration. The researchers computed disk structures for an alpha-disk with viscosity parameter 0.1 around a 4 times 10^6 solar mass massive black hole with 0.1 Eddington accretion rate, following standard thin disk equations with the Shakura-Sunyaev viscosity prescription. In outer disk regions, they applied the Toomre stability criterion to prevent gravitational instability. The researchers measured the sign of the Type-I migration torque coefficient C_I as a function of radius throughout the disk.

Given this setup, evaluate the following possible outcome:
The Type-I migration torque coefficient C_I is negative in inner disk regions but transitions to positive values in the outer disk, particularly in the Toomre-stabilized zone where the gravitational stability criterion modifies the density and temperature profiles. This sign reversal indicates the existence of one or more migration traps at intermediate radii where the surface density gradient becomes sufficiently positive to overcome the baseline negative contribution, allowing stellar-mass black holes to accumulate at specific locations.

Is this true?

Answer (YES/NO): NO